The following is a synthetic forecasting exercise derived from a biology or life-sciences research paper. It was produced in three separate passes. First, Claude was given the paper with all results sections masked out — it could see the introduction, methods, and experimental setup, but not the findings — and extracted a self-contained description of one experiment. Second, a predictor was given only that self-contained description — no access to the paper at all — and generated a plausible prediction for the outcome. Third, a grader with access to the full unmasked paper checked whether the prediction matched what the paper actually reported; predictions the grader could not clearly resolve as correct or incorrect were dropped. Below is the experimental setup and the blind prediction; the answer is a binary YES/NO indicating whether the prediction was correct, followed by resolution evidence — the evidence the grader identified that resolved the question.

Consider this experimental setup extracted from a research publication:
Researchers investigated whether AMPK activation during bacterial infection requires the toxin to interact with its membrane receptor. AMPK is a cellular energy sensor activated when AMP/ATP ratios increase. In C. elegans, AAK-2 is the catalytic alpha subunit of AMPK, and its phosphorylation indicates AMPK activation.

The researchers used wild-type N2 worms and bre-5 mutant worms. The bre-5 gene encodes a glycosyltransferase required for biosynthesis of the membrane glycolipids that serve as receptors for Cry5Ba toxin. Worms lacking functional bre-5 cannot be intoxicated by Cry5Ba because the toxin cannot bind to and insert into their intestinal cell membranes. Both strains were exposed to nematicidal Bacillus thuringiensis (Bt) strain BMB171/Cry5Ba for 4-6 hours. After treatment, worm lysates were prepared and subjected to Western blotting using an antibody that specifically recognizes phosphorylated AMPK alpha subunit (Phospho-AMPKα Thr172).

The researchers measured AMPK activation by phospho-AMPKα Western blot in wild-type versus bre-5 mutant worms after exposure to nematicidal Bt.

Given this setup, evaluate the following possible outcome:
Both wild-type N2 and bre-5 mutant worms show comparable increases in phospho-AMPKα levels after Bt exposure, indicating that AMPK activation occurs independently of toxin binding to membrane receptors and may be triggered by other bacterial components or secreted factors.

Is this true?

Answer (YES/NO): NO